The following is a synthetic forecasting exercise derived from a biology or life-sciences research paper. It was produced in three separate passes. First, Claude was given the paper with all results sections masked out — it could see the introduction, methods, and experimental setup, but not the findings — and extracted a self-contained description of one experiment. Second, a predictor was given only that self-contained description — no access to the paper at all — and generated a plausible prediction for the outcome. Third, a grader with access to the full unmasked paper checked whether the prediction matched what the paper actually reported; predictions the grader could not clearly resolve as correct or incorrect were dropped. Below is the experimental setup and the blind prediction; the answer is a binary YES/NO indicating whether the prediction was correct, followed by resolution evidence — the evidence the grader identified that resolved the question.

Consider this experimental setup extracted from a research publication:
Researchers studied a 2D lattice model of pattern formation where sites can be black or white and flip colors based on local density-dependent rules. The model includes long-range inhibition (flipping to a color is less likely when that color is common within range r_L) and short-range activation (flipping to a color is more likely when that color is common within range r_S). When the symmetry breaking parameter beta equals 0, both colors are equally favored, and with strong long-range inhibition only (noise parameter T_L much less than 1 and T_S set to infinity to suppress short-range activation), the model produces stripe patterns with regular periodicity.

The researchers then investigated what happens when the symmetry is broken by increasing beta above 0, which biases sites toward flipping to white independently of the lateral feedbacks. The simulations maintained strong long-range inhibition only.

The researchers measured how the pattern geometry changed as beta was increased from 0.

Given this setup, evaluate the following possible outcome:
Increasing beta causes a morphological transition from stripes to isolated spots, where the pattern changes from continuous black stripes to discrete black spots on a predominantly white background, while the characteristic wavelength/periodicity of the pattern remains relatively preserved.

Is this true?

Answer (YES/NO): NO